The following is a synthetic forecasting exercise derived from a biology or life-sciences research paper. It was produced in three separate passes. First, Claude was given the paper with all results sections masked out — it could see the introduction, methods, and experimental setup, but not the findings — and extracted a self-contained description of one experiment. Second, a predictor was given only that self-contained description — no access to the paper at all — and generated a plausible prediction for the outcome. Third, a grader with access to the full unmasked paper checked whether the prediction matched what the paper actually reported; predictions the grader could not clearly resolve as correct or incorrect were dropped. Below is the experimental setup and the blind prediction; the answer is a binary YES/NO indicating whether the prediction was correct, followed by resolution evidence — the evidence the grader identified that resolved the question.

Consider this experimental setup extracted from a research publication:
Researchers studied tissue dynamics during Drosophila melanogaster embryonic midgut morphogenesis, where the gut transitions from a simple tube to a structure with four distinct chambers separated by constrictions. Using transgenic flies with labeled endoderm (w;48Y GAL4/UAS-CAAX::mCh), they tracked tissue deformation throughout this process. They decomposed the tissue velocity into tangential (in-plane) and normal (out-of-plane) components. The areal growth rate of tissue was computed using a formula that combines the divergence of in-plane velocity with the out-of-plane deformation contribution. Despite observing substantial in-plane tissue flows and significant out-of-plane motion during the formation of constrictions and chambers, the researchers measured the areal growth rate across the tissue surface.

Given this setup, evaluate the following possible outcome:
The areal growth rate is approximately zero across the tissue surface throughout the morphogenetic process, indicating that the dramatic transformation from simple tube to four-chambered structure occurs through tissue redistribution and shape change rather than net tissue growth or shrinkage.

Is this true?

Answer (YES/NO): YES